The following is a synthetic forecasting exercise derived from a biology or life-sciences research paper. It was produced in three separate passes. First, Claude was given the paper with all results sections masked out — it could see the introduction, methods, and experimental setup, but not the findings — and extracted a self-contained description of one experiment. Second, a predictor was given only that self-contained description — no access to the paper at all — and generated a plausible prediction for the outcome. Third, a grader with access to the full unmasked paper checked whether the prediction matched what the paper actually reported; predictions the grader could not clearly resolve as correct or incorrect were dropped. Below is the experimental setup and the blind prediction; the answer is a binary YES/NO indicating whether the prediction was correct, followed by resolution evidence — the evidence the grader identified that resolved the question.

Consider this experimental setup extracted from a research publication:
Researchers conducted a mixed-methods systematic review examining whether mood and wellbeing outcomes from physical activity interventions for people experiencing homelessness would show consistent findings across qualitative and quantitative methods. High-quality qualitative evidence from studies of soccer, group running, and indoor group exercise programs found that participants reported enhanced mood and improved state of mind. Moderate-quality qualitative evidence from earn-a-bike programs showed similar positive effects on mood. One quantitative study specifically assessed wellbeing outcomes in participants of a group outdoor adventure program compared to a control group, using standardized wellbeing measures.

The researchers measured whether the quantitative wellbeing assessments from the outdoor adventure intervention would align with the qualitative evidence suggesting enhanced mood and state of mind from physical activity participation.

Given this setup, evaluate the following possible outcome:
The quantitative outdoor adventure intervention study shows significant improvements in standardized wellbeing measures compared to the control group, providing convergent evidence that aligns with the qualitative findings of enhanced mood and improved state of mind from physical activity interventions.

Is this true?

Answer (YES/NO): YES